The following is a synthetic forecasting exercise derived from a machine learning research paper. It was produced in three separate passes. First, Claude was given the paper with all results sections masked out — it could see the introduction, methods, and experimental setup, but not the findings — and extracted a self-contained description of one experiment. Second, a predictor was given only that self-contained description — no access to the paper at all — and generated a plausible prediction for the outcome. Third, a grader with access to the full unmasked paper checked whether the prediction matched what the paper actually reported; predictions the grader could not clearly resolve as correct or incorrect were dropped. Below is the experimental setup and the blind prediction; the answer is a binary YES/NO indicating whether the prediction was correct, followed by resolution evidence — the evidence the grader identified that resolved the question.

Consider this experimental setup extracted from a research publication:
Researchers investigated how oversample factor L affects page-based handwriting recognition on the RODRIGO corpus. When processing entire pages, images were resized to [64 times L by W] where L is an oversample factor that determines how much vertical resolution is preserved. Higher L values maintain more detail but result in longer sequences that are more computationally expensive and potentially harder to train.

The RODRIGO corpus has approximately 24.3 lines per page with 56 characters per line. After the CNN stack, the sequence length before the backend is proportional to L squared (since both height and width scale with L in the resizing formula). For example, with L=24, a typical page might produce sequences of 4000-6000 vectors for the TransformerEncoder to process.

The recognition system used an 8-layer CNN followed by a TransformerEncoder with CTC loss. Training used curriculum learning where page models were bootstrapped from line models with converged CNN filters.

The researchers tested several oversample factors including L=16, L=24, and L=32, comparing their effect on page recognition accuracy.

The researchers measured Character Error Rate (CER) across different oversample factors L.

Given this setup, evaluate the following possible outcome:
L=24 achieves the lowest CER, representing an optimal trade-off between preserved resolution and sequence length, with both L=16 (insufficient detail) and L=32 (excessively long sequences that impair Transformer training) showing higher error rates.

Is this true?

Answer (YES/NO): NO